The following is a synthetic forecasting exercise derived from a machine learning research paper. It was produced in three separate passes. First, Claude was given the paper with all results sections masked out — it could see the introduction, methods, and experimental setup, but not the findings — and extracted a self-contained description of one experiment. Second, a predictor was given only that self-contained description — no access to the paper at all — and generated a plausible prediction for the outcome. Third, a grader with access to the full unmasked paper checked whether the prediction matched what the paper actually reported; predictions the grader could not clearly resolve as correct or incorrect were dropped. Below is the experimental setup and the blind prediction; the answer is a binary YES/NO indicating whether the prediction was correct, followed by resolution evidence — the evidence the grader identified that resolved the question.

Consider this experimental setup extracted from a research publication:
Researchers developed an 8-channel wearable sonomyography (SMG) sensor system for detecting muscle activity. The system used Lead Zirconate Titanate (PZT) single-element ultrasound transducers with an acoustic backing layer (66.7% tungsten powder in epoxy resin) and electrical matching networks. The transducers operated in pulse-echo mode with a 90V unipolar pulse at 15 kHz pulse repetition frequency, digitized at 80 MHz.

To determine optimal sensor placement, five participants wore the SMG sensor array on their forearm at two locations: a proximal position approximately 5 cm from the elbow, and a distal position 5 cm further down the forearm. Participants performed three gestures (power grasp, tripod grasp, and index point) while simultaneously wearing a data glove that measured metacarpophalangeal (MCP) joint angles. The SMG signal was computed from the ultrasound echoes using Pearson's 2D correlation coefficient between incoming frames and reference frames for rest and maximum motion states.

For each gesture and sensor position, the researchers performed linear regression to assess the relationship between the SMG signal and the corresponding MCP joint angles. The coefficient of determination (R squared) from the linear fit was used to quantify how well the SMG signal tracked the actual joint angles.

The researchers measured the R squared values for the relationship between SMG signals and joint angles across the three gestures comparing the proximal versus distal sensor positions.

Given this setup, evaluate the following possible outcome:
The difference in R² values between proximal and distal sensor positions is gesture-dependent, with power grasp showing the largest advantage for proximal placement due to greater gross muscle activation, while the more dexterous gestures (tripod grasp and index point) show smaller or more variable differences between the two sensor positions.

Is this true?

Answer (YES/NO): NO